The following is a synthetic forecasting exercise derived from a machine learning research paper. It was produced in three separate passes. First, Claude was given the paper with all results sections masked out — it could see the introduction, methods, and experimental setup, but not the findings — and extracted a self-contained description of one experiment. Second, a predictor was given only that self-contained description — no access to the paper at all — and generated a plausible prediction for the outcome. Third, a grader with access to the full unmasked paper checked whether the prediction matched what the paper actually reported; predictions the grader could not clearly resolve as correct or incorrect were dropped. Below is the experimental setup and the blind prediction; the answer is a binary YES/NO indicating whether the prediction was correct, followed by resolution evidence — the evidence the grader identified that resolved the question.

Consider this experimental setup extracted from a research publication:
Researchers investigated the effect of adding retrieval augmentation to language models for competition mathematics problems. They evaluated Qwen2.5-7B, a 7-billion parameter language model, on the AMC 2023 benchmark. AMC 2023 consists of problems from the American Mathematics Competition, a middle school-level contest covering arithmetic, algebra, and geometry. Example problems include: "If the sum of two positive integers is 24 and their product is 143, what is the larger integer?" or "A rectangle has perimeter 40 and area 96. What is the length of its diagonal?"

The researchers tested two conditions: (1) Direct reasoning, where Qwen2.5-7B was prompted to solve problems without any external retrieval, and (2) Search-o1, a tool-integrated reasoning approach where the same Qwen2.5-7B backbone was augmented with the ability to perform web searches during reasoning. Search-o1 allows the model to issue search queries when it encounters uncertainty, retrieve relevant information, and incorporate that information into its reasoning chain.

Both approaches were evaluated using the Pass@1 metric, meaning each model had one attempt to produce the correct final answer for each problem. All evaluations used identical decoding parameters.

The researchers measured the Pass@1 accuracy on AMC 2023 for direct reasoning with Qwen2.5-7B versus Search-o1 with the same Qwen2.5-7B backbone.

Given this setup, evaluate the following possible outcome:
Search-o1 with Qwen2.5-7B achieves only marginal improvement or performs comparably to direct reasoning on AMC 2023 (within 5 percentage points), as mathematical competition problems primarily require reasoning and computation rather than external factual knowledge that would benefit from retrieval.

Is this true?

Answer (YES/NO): NO